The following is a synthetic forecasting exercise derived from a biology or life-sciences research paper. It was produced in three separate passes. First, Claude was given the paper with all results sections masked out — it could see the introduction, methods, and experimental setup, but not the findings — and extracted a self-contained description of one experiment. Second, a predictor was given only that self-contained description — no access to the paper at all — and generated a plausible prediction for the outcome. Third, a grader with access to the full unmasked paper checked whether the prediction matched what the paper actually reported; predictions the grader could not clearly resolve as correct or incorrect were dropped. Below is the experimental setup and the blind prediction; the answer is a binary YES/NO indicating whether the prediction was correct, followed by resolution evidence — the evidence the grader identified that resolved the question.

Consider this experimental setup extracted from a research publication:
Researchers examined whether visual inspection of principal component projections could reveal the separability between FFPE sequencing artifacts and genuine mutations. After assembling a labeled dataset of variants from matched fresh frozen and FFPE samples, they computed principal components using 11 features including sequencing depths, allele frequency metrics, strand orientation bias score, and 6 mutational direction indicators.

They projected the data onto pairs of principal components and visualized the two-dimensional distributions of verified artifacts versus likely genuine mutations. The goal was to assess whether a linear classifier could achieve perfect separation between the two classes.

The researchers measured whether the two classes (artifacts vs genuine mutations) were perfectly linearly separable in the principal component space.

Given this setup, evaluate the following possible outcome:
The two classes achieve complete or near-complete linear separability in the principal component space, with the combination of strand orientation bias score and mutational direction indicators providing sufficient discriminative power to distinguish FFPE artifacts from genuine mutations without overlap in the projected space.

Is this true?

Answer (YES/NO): NO